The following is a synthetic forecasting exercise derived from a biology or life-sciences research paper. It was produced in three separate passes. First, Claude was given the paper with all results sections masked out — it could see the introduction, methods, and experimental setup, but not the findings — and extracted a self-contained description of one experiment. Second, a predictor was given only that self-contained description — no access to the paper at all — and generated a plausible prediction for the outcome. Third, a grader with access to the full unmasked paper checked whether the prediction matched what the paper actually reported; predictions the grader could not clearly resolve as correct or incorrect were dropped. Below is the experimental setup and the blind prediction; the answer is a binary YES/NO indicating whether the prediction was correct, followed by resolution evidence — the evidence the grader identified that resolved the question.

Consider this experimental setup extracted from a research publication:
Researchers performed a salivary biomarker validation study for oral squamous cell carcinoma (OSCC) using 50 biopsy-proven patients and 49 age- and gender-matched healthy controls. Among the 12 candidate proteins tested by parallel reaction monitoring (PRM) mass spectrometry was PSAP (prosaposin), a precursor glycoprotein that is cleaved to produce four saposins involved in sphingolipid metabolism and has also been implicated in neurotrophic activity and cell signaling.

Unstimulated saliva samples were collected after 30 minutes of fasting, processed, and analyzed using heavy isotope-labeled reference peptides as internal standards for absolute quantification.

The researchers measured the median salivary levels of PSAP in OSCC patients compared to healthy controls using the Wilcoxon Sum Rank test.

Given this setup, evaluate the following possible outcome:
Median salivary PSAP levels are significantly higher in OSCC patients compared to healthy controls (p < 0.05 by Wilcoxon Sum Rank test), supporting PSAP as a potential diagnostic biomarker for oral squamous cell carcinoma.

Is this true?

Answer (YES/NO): NO